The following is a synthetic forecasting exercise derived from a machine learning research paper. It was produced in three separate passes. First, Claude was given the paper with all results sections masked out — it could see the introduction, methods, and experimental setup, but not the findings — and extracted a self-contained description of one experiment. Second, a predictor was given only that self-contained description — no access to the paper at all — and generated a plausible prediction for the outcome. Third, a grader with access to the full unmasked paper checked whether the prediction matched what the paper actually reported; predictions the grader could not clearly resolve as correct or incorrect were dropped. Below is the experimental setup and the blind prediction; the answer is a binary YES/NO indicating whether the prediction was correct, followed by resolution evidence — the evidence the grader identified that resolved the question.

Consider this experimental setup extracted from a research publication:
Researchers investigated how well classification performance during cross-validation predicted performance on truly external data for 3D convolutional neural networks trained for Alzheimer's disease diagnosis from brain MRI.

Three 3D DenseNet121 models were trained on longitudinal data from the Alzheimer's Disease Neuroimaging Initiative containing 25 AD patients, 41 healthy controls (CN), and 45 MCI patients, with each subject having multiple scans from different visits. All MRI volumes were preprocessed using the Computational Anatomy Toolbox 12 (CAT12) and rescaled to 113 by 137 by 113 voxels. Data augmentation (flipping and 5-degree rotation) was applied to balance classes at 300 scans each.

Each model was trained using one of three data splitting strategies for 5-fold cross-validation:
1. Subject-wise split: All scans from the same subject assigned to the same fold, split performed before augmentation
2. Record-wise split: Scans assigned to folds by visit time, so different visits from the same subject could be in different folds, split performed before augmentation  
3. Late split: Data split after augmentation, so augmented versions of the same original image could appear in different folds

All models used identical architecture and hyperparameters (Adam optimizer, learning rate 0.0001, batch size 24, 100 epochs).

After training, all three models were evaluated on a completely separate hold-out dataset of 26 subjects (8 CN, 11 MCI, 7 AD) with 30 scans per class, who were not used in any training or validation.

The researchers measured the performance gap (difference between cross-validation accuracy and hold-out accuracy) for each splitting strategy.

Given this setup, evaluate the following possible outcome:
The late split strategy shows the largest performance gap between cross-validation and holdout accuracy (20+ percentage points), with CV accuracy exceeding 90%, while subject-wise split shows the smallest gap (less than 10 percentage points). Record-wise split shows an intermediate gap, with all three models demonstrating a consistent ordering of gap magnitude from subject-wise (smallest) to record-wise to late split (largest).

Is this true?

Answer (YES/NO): NO